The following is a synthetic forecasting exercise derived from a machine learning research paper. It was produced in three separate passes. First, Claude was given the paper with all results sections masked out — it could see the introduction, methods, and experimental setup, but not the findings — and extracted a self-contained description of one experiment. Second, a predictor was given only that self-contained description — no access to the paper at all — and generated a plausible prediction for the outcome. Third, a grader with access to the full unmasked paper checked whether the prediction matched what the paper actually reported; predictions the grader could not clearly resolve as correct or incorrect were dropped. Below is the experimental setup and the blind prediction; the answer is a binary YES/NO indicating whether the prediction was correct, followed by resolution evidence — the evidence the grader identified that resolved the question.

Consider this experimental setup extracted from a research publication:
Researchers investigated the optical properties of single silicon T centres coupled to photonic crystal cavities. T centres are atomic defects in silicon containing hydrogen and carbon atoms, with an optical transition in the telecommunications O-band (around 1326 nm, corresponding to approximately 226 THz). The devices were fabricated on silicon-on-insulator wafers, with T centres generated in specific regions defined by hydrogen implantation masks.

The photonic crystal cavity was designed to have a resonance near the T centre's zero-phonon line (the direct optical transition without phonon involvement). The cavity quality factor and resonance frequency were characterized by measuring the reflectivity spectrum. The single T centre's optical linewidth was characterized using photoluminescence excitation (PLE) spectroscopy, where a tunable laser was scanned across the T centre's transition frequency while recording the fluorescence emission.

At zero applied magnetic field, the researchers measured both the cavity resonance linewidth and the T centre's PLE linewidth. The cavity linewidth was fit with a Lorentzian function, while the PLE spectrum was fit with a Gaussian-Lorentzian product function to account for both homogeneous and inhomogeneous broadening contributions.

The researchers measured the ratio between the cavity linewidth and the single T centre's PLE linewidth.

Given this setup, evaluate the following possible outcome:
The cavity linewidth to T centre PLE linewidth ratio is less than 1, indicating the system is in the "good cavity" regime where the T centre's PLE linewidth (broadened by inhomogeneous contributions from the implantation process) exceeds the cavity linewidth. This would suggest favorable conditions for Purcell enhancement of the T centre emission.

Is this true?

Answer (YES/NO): NO